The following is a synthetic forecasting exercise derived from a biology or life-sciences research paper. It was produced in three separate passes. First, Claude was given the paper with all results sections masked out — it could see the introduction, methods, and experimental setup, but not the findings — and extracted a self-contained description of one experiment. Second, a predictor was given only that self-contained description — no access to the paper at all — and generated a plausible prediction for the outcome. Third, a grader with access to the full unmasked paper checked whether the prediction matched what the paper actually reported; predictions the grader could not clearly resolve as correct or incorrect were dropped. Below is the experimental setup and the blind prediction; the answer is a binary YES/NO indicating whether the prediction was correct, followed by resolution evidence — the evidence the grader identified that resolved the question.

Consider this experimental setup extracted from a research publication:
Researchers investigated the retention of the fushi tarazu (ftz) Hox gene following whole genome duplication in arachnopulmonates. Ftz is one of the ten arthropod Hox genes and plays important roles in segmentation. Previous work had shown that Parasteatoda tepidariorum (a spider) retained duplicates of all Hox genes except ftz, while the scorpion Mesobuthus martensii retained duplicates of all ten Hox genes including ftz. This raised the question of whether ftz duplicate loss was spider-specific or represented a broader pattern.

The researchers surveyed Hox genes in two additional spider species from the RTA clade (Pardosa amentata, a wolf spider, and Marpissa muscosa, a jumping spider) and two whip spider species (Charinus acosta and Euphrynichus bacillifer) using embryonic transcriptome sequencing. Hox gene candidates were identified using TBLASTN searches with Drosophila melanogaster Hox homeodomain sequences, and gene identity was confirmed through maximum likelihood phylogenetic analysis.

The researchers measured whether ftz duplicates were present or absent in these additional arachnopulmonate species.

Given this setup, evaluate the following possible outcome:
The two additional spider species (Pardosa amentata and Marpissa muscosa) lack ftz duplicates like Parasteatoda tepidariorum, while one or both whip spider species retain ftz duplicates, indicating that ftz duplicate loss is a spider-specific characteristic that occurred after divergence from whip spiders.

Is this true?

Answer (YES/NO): YES